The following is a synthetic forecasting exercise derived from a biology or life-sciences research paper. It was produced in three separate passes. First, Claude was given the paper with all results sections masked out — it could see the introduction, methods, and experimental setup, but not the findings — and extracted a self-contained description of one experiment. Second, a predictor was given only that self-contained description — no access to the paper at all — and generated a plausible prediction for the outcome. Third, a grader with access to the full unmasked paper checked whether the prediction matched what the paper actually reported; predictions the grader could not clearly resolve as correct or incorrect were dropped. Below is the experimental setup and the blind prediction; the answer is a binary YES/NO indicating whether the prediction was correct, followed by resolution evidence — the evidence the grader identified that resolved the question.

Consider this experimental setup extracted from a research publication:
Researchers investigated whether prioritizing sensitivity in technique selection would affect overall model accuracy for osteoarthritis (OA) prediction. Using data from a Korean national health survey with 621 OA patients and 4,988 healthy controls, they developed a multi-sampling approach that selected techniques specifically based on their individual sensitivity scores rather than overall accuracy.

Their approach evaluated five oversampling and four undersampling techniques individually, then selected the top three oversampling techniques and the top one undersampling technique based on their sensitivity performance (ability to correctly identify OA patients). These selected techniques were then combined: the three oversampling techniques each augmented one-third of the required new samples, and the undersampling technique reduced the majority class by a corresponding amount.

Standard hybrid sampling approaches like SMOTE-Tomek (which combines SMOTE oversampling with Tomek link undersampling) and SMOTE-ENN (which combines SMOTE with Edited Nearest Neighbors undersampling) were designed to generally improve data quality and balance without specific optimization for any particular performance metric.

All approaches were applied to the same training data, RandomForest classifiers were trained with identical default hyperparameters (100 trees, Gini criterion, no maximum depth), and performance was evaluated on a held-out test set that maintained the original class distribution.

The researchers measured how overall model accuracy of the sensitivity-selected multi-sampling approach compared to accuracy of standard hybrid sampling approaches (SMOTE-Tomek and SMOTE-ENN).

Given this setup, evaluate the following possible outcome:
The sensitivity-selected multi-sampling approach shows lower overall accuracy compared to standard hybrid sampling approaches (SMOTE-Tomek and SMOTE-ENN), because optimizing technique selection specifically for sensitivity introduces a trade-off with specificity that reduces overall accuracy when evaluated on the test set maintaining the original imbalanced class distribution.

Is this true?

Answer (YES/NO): YES